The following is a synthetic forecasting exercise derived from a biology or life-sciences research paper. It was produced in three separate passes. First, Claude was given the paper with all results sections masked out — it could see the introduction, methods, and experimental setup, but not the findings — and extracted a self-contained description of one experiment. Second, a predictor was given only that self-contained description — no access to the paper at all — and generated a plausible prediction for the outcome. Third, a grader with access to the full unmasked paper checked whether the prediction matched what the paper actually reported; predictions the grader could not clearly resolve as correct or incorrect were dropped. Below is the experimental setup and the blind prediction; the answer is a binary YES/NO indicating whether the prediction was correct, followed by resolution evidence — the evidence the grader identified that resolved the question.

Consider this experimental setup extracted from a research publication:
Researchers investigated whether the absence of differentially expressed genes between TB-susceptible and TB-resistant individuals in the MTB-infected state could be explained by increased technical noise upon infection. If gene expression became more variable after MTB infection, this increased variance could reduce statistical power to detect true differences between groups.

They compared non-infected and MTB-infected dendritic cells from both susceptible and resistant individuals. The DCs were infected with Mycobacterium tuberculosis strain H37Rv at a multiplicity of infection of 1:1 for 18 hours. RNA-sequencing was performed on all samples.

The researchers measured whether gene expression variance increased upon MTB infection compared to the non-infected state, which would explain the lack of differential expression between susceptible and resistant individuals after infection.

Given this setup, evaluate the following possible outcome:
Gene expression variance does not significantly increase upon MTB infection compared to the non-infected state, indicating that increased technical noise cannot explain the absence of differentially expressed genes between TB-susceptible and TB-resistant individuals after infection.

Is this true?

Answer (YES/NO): YES